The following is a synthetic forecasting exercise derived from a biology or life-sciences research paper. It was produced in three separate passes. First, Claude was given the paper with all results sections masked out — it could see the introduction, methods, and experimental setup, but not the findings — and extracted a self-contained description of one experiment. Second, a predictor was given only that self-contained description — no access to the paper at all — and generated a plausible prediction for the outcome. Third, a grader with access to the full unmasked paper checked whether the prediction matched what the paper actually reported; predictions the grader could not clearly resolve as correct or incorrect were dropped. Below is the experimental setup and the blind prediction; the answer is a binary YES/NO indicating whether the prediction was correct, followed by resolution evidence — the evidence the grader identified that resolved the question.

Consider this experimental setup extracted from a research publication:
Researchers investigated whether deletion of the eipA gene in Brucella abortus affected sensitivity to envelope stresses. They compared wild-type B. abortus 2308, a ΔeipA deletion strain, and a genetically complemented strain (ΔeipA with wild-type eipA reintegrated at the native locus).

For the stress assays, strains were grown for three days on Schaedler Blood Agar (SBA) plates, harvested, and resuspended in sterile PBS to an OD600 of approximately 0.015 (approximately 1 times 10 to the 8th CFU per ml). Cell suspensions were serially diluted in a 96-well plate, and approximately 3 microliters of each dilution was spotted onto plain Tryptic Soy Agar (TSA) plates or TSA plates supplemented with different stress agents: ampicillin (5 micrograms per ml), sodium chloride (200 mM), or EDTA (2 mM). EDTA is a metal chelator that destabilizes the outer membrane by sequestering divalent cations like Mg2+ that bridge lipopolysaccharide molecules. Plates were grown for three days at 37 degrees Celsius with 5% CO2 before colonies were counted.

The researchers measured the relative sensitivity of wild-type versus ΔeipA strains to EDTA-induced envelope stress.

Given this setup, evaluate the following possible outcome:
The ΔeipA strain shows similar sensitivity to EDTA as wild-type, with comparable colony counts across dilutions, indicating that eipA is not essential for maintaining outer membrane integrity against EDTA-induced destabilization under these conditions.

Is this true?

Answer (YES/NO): NO